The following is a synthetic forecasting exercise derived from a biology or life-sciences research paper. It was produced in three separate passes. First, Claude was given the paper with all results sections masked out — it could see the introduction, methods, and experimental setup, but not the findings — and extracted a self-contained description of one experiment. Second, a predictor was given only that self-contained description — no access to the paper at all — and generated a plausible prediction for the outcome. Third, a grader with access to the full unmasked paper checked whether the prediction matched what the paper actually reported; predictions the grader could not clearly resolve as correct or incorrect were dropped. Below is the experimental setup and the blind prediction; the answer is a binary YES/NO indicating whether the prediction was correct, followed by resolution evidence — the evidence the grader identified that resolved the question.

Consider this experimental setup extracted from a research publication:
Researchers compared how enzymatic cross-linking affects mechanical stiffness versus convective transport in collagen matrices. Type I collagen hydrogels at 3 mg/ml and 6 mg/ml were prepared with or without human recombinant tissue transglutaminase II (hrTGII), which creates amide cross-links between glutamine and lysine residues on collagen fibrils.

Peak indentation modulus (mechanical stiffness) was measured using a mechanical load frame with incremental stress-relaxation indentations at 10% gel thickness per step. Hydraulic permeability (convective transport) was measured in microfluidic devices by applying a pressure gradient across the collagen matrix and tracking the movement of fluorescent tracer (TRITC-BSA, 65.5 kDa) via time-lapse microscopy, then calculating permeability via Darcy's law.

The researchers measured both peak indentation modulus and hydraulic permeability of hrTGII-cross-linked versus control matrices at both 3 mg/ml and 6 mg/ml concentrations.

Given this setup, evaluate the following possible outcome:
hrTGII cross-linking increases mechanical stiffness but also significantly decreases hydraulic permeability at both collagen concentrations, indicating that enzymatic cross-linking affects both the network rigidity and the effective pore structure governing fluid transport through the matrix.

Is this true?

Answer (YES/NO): NO